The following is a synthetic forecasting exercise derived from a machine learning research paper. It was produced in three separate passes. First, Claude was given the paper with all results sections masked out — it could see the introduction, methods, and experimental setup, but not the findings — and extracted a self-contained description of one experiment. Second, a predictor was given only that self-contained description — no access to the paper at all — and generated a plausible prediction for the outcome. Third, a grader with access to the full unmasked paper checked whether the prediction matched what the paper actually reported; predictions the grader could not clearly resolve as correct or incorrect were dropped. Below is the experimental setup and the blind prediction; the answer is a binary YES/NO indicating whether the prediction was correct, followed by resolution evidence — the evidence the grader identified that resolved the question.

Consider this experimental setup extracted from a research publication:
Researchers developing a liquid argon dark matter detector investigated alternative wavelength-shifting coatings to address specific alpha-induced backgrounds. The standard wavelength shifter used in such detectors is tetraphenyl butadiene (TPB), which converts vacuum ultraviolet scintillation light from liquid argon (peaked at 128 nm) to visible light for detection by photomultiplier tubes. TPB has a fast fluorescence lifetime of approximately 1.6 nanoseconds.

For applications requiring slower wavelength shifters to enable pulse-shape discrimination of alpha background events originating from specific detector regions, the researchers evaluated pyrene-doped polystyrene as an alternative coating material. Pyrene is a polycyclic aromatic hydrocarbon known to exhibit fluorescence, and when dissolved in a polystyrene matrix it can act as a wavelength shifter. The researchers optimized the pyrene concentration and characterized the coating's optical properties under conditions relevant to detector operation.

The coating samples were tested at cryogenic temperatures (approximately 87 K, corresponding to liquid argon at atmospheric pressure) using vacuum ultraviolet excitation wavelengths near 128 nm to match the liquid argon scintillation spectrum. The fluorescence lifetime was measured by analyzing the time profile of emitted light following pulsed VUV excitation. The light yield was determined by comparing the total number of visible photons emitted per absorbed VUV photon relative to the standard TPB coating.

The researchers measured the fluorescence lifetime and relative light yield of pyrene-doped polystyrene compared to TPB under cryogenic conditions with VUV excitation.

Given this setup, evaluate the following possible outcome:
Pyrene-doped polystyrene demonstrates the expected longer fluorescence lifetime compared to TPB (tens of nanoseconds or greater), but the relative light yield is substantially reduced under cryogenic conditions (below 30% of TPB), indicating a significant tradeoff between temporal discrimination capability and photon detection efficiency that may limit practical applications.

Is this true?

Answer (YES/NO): NO